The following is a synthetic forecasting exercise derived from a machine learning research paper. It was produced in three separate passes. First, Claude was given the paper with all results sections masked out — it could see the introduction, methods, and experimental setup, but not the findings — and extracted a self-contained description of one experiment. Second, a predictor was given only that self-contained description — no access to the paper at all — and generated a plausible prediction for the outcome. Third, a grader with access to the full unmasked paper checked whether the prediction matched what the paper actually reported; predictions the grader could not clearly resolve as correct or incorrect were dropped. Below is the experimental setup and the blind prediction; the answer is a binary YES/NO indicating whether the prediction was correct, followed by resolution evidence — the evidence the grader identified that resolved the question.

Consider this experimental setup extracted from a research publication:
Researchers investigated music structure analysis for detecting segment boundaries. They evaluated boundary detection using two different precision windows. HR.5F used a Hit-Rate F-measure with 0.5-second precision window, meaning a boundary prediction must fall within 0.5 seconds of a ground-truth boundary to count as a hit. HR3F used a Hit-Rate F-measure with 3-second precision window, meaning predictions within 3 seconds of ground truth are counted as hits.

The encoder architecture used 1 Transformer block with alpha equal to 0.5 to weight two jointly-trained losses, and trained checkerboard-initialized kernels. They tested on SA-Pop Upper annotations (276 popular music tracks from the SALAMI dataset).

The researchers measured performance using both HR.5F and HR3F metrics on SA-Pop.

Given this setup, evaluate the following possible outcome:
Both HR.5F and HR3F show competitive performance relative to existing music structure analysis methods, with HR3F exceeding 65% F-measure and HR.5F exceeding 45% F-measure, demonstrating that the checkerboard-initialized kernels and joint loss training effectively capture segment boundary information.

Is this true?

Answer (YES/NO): NO